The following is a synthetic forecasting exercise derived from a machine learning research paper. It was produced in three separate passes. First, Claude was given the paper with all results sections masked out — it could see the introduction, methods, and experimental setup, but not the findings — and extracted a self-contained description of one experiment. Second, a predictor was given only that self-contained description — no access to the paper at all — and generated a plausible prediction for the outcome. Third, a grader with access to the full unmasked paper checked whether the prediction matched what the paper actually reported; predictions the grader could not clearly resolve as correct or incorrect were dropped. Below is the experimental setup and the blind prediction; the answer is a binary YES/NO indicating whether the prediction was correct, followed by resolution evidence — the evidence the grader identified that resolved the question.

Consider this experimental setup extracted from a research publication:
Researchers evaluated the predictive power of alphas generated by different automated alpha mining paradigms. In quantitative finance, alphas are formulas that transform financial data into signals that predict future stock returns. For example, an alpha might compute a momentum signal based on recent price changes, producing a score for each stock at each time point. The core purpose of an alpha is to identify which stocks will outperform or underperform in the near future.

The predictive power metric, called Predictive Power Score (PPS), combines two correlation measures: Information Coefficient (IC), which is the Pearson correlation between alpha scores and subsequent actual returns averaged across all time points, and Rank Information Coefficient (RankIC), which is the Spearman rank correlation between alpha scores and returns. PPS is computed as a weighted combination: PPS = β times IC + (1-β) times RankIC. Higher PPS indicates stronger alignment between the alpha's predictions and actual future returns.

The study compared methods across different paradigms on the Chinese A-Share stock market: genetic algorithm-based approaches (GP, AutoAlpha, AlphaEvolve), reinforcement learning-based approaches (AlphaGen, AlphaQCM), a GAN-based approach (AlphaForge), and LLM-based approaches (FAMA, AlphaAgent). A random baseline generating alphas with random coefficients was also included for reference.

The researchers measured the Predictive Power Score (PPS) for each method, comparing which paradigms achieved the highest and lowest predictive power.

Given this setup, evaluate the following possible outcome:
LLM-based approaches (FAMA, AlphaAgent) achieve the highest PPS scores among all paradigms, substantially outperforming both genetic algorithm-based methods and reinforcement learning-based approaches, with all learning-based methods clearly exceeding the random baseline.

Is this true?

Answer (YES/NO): NO